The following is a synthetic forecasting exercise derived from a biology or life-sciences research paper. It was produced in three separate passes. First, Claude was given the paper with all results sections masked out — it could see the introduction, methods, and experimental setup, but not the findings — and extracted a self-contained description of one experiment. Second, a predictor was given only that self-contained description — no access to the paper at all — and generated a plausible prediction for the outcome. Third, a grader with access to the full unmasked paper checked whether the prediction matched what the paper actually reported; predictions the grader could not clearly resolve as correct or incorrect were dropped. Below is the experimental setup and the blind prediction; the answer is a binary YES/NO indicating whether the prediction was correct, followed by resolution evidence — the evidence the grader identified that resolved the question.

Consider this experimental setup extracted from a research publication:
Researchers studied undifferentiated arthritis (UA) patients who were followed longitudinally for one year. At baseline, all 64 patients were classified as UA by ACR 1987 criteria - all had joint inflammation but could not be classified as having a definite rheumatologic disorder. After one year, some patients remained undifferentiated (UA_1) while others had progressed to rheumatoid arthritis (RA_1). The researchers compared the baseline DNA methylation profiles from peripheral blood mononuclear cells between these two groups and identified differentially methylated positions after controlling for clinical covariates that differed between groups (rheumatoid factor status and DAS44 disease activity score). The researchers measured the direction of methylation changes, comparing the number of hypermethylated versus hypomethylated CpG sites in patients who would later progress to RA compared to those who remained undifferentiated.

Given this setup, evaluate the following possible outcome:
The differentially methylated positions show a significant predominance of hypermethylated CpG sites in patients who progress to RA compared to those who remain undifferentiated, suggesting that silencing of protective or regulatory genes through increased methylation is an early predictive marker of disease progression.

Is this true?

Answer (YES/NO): NO